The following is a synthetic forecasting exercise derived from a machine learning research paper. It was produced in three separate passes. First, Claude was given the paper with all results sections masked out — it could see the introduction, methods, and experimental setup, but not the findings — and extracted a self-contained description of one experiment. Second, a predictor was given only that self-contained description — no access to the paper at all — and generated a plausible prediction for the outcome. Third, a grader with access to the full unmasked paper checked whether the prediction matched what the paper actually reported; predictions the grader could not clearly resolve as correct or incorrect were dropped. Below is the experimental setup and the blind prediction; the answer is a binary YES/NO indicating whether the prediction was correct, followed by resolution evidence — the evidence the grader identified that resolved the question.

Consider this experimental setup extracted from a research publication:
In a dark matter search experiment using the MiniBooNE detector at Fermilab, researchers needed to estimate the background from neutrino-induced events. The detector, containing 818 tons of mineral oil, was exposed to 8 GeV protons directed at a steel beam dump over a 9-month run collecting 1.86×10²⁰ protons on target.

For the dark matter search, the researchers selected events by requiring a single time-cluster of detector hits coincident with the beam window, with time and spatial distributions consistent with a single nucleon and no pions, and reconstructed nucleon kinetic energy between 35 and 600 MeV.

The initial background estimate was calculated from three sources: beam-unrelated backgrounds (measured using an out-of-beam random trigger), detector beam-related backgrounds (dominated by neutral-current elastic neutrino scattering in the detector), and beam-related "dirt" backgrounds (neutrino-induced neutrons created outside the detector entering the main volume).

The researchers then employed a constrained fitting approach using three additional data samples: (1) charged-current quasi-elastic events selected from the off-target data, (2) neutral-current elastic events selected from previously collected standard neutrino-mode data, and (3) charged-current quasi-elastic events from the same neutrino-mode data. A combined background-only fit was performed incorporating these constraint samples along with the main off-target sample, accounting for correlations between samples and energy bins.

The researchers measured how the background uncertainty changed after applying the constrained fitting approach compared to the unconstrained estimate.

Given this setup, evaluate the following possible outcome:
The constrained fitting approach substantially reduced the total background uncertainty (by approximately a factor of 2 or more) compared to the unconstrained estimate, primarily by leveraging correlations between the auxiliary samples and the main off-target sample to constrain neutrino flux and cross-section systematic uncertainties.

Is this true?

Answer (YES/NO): YES